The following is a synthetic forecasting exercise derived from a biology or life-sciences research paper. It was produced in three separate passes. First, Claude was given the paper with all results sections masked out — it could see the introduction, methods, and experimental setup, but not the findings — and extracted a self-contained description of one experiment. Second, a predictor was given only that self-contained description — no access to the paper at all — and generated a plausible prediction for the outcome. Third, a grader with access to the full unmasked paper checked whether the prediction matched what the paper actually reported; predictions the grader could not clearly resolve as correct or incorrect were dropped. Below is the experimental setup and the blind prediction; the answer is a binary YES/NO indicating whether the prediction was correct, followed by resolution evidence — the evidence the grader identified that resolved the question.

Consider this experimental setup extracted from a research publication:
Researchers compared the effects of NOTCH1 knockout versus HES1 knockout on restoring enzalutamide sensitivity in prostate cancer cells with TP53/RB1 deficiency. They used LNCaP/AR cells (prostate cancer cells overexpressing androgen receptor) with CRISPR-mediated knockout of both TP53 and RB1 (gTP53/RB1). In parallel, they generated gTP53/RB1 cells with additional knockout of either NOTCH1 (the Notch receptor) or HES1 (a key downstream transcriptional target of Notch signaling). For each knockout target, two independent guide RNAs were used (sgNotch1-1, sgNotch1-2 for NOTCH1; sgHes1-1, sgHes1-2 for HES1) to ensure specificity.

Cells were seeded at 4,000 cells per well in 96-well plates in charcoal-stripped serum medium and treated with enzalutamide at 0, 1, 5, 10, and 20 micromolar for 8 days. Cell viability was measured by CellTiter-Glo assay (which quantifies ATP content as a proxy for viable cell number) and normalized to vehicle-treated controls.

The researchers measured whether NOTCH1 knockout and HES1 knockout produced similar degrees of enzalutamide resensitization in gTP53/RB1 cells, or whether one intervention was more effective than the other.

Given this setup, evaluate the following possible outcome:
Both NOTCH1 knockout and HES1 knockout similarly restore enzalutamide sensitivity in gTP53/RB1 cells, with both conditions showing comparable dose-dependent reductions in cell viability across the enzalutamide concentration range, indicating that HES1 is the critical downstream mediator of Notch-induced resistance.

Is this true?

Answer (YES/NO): YES